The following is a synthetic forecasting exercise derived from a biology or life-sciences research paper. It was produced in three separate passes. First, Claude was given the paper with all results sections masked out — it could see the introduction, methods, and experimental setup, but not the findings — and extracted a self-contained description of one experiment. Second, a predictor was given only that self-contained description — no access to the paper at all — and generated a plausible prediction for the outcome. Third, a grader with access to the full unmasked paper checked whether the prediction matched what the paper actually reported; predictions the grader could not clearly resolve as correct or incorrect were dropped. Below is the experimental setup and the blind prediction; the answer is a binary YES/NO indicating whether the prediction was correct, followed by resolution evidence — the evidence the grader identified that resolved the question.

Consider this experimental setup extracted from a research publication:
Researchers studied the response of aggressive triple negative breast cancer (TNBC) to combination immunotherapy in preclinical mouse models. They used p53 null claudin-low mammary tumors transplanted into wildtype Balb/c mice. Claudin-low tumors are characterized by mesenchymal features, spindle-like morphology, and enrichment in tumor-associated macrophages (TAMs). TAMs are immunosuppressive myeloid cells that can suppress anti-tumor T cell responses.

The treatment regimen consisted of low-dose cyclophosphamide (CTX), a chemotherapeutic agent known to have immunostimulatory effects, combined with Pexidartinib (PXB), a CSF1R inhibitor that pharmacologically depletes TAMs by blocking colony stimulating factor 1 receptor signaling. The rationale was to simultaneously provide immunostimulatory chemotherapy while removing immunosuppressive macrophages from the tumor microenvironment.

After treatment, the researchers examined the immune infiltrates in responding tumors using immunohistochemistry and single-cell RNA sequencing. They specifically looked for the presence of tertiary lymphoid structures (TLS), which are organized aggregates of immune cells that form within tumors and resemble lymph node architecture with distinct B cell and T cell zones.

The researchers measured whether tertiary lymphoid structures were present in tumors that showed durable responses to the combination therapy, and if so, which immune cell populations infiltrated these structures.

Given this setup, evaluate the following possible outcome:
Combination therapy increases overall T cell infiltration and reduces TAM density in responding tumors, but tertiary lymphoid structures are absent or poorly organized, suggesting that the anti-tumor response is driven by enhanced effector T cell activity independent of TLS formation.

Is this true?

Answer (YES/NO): NO